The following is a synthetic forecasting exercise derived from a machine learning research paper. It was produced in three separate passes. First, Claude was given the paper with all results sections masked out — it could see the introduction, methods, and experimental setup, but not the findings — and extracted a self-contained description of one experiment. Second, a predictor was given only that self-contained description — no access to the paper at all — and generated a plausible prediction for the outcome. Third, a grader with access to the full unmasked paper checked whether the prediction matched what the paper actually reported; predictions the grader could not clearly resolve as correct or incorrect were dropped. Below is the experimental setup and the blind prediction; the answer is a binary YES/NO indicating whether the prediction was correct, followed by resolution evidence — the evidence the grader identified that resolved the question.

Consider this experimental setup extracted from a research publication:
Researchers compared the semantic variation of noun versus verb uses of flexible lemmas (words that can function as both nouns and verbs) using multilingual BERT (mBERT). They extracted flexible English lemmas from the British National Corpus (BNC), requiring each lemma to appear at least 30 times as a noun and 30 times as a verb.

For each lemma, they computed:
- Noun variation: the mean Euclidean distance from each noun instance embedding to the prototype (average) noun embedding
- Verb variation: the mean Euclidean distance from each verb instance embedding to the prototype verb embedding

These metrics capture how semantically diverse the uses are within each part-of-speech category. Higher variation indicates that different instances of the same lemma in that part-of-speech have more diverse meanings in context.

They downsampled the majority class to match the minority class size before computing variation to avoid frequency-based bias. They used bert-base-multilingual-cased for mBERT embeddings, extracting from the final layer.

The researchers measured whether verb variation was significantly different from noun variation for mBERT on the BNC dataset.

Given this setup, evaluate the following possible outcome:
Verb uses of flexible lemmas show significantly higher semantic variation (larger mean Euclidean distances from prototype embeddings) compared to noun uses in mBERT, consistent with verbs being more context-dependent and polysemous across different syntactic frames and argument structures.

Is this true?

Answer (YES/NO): YES